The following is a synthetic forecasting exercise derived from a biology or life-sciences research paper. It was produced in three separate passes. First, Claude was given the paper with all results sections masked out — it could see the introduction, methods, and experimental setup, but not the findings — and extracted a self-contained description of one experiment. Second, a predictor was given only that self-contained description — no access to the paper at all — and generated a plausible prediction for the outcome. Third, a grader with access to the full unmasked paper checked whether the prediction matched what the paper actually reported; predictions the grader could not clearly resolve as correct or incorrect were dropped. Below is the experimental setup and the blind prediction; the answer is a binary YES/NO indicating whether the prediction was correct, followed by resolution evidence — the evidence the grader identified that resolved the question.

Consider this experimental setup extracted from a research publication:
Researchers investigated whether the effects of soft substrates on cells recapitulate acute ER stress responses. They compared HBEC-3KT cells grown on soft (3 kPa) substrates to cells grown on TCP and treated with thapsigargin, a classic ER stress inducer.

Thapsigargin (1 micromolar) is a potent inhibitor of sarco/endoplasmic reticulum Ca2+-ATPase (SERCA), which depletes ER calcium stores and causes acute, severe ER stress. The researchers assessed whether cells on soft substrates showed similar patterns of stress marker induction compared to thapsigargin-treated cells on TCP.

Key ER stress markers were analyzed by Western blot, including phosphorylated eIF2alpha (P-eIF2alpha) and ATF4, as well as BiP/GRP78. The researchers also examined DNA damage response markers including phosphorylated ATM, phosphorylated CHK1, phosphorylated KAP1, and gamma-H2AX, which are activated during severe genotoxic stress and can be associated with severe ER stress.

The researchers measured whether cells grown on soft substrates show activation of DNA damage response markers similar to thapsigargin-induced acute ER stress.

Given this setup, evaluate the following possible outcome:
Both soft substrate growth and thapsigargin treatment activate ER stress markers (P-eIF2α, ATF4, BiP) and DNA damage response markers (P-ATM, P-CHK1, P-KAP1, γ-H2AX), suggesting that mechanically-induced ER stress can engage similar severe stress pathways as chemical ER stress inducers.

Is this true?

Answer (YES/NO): NO